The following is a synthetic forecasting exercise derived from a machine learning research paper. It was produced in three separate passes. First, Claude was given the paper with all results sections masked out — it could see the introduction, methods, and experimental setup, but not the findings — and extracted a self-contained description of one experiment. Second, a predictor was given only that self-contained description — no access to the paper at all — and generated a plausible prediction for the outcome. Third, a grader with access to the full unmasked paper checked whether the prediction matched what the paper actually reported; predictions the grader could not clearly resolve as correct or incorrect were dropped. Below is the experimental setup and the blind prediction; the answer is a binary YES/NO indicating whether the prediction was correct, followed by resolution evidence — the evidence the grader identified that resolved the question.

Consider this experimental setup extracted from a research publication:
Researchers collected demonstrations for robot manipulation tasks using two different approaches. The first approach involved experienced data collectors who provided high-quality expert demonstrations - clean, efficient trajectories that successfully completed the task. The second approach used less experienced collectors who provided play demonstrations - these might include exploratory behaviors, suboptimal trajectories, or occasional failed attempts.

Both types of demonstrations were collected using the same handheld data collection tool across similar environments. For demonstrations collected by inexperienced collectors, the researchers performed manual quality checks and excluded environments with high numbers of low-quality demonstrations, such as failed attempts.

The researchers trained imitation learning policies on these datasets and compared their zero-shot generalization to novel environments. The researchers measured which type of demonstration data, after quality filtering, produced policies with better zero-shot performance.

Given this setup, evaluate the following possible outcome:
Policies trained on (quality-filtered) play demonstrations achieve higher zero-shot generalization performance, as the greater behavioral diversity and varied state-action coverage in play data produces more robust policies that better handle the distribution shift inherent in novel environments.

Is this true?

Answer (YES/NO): NO